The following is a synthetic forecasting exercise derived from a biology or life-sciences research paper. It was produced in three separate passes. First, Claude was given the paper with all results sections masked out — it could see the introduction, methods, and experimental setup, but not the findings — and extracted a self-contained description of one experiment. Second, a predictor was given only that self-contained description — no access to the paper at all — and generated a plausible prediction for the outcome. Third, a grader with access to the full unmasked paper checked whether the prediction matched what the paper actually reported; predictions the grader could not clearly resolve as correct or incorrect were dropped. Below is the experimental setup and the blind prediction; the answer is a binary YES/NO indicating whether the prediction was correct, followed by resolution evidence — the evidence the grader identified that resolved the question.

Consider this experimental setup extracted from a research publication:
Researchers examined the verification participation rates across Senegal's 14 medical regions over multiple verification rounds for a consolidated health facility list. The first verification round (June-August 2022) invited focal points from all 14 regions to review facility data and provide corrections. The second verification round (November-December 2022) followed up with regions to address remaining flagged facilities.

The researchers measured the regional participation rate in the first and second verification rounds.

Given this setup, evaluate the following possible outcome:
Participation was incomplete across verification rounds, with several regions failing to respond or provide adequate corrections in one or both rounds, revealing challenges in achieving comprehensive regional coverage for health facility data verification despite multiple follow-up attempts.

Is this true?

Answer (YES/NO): NO